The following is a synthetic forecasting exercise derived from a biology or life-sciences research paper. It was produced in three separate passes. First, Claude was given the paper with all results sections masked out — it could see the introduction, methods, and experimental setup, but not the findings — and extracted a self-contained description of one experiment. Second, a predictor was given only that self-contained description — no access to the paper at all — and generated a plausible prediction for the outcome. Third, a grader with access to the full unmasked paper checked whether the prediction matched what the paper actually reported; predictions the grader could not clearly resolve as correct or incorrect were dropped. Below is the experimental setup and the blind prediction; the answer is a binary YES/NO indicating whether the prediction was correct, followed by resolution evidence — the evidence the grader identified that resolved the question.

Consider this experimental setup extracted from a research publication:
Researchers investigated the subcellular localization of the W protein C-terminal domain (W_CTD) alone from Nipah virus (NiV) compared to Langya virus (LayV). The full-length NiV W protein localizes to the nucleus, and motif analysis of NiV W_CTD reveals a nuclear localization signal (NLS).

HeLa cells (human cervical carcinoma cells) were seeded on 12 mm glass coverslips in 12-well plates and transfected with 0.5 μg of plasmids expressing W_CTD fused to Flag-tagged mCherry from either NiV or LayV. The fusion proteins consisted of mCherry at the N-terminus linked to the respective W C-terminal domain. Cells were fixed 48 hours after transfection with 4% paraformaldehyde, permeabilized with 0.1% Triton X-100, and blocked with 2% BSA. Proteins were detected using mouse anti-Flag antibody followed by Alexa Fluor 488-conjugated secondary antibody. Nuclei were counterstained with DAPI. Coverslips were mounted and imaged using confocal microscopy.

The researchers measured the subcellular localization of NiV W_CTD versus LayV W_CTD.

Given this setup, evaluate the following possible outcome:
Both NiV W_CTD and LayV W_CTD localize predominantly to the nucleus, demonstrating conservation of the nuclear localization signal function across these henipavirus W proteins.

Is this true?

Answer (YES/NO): NO